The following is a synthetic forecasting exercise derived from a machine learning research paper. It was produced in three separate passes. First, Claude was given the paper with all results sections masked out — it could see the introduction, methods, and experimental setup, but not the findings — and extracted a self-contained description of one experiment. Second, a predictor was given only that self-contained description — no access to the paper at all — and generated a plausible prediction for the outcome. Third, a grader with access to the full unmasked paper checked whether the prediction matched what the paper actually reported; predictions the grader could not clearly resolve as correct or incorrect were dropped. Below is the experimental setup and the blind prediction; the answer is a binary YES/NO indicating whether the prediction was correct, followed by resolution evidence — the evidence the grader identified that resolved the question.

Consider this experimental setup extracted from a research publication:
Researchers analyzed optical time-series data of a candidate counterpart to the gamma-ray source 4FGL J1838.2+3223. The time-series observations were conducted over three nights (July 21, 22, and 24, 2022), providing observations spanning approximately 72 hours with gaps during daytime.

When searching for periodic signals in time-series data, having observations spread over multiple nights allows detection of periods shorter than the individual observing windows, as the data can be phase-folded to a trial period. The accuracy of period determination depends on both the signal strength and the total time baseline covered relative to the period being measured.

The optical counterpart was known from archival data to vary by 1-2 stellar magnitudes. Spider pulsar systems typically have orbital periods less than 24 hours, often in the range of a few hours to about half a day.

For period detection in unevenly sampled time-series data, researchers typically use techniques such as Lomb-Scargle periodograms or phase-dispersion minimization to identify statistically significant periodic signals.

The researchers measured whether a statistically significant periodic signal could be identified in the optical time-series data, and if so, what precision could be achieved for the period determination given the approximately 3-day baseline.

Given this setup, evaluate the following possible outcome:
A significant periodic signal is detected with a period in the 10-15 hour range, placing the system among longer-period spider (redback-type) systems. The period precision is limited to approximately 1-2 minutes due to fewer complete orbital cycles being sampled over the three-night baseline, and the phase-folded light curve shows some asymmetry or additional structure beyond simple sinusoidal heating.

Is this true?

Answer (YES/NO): NO